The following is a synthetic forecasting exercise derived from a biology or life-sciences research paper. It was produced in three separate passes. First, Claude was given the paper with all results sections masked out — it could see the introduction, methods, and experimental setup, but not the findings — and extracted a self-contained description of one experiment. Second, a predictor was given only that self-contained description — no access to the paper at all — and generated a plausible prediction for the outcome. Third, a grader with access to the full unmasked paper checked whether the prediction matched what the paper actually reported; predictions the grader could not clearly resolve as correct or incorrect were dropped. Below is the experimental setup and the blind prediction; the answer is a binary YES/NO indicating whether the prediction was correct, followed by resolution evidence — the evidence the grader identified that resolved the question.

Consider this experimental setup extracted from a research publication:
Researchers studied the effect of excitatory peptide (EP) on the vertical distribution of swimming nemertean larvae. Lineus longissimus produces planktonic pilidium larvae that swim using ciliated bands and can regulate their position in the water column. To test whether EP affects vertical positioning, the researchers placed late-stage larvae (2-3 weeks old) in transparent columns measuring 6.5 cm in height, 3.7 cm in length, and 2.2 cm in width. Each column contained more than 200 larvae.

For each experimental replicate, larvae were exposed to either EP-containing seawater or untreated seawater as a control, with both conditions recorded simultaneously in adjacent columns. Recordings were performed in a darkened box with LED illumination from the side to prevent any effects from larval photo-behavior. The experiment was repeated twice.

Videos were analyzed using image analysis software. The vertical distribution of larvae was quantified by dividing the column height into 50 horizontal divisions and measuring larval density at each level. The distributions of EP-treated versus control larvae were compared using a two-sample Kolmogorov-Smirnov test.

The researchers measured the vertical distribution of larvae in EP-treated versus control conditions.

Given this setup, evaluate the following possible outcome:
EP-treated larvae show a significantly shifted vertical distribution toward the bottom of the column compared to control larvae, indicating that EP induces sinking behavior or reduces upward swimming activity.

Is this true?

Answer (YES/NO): NO